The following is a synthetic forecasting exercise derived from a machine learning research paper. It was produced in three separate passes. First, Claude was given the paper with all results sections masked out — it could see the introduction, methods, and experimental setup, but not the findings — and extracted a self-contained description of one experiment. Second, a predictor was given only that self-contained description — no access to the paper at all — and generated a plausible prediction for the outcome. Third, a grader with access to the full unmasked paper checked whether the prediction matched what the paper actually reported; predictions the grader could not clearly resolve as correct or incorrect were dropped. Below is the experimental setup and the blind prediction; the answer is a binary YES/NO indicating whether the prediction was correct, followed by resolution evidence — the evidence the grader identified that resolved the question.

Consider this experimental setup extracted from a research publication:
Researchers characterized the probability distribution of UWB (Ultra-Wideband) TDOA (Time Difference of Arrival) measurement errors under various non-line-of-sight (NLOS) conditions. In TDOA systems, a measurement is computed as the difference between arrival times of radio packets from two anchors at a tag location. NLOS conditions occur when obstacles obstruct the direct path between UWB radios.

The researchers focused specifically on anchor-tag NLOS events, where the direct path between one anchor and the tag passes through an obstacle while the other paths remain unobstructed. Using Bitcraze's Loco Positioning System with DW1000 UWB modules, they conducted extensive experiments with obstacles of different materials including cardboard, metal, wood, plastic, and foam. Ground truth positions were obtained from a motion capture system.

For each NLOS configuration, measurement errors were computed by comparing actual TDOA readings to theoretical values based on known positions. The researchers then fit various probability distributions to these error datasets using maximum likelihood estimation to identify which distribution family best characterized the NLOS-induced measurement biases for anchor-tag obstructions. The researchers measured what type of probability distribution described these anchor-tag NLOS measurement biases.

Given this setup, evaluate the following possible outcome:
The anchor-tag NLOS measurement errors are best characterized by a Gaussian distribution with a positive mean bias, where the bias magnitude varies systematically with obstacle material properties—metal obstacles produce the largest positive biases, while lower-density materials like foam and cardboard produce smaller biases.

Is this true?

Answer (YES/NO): NO